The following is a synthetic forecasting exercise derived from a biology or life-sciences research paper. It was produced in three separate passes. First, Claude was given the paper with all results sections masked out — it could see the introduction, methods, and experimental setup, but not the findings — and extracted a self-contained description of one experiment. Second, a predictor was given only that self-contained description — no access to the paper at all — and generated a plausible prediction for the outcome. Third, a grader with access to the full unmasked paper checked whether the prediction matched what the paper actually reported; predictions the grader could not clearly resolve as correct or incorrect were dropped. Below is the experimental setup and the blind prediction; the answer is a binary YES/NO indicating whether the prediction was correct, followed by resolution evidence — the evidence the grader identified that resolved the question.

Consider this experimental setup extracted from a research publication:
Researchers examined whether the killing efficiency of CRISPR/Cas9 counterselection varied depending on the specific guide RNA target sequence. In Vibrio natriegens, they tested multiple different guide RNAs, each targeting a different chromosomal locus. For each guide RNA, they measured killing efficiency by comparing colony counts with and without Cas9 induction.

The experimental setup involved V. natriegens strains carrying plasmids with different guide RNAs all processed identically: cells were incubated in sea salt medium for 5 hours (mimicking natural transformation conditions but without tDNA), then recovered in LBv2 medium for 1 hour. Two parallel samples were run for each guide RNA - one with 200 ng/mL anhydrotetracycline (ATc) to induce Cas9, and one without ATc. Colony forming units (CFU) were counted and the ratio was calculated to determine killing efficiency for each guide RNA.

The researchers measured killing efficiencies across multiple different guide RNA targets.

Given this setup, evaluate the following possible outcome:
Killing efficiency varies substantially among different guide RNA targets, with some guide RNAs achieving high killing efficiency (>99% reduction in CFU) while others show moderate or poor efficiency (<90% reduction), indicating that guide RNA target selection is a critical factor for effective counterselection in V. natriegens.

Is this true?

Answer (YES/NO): NO